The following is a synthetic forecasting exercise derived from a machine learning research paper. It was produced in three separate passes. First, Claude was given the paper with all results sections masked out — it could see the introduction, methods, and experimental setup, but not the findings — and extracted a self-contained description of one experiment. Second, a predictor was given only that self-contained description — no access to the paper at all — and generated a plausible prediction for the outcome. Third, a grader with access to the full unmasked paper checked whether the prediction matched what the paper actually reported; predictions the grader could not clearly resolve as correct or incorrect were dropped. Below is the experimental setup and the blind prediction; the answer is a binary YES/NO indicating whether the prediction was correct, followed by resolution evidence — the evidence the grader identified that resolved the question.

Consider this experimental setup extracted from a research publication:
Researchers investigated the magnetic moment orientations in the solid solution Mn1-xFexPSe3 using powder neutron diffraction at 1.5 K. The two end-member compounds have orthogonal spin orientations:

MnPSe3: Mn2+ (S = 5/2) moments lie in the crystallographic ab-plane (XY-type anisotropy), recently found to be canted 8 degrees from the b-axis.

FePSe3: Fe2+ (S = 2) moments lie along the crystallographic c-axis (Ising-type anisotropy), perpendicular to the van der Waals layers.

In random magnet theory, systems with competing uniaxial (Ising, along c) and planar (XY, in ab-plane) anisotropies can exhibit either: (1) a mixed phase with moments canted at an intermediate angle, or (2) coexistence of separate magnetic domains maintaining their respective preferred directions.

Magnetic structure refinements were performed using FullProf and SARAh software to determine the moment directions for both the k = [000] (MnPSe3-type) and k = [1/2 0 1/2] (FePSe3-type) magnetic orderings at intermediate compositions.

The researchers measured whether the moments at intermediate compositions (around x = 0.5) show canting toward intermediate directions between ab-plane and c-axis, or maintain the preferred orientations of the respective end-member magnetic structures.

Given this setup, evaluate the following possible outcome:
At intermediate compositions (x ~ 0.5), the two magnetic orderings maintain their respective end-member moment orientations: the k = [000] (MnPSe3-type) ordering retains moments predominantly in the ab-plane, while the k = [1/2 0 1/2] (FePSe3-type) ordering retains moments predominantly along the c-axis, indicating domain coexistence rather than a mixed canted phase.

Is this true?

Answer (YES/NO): YES